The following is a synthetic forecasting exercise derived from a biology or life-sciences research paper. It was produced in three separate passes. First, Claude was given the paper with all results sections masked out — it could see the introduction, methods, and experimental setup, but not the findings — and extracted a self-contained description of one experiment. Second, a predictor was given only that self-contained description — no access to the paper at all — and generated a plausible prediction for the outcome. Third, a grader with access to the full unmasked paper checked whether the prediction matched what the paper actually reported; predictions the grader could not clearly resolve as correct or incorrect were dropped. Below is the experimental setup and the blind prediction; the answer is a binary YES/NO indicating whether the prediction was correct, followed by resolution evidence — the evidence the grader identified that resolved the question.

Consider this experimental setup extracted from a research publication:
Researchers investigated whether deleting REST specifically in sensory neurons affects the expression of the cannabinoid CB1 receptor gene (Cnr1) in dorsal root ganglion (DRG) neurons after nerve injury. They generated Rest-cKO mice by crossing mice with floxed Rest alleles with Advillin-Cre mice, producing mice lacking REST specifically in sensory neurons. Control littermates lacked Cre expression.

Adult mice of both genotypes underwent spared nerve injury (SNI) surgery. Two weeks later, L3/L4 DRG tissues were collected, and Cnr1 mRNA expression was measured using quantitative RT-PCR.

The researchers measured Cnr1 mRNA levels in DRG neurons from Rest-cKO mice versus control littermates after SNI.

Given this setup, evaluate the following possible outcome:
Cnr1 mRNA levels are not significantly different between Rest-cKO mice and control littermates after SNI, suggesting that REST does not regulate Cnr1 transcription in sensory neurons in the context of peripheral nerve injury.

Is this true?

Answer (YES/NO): NO